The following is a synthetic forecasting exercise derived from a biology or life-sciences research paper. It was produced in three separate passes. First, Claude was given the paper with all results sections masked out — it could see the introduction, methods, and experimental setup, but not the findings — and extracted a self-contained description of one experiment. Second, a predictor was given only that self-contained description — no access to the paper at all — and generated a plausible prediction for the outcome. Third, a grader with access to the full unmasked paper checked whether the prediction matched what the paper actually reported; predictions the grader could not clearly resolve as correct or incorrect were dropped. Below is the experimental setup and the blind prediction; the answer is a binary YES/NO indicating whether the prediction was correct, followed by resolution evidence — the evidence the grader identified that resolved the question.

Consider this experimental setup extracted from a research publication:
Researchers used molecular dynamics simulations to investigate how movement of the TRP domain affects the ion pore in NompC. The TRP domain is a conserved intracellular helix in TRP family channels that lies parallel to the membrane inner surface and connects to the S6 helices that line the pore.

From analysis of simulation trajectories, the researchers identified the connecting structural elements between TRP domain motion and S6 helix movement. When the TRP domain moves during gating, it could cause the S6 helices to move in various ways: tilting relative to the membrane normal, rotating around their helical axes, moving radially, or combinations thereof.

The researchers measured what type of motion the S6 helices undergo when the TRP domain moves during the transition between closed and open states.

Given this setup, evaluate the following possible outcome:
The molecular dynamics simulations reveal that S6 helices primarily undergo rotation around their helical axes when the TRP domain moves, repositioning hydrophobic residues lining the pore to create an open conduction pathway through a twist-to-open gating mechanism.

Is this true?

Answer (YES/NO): NO